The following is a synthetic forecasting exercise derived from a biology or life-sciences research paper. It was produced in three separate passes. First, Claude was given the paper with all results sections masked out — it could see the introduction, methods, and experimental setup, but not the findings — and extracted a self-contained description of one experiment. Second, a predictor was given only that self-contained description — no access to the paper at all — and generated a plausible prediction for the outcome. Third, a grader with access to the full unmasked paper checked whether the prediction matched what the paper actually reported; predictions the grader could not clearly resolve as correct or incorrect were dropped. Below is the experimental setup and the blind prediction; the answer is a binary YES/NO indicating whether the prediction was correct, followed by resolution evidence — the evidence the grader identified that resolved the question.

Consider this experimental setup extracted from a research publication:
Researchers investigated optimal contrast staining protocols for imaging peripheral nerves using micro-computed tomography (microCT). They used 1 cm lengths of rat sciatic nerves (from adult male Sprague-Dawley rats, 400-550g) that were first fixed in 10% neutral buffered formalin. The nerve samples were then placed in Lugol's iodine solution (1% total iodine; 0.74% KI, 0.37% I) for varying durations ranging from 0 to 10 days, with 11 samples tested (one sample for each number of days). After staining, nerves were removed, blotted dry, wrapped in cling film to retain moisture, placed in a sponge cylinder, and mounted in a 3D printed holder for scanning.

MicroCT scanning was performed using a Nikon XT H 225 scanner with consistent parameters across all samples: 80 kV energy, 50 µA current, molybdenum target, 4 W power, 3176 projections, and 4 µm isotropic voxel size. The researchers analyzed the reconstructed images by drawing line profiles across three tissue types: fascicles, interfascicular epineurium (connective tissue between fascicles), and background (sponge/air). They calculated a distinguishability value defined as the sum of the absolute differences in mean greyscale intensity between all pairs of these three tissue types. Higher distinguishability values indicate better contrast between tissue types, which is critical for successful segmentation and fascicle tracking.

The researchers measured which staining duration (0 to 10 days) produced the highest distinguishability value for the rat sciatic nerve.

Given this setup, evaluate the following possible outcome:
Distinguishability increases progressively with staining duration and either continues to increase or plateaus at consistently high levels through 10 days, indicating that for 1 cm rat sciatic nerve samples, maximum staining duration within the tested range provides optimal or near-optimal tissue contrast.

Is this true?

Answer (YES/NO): NO